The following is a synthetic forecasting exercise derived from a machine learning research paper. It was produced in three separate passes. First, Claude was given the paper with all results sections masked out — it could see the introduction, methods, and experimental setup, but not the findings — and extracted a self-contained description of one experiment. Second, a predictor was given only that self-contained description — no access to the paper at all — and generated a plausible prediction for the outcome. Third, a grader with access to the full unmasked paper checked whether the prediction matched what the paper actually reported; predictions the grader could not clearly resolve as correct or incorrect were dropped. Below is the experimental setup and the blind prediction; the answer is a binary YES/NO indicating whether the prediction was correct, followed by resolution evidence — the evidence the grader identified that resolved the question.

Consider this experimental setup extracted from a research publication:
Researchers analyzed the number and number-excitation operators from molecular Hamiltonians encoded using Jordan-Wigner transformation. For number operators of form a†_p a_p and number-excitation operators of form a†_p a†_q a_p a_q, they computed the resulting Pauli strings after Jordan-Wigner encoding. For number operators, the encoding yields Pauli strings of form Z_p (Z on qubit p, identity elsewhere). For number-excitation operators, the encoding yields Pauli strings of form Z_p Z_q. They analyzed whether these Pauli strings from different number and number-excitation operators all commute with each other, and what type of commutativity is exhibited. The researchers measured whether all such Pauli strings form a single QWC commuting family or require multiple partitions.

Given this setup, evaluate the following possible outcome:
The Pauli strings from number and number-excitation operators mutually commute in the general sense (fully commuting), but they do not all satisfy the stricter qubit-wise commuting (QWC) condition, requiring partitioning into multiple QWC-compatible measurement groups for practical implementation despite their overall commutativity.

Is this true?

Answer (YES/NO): NO